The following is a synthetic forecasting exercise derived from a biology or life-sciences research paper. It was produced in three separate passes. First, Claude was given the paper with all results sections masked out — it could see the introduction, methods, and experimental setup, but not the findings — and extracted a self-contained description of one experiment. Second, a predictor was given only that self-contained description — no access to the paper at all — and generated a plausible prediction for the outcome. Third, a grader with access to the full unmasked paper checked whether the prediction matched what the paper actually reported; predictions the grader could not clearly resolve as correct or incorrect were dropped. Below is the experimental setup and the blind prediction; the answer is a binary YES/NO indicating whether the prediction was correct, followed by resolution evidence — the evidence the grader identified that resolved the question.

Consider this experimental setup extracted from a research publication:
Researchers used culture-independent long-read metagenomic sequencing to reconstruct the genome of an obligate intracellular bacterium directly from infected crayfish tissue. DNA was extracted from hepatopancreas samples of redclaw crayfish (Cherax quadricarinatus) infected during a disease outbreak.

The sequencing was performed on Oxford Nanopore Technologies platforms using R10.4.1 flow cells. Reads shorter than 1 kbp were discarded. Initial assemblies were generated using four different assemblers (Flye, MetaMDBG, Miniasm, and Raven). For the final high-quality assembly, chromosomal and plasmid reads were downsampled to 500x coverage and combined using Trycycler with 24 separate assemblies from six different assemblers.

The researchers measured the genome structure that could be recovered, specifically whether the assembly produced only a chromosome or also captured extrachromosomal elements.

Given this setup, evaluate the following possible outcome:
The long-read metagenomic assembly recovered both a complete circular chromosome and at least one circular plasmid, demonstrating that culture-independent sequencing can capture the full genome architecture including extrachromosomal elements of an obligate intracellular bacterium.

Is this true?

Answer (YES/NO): YES